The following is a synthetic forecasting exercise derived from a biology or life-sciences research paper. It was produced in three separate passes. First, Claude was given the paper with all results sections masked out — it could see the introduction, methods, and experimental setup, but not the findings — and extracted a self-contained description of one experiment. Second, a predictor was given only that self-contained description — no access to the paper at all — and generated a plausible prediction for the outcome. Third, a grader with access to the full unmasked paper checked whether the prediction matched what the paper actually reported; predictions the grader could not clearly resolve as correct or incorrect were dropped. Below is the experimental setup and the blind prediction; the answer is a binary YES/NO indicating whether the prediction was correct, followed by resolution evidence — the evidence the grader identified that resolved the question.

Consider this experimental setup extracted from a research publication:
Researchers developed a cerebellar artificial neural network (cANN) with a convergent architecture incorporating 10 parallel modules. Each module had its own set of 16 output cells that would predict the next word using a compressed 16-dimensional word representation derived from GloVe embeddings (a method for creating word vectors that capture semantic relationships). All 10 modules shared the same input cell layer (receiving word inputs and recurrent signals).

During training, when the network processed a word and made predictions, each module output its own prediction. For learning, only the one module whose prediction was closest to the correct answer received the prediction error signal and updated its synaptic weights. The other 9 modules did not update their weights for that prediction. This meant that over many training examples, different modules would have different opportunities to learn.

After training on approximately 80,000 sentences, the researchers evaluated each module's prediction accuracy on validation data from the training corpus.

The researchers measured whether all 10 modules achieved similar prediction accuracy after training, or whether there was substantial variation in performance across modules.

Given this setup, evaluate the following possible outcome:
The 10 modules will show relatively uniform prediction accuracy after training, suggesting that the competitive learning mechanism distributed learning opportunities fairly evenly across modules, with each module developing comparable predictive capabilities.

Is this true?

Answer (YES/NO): NO